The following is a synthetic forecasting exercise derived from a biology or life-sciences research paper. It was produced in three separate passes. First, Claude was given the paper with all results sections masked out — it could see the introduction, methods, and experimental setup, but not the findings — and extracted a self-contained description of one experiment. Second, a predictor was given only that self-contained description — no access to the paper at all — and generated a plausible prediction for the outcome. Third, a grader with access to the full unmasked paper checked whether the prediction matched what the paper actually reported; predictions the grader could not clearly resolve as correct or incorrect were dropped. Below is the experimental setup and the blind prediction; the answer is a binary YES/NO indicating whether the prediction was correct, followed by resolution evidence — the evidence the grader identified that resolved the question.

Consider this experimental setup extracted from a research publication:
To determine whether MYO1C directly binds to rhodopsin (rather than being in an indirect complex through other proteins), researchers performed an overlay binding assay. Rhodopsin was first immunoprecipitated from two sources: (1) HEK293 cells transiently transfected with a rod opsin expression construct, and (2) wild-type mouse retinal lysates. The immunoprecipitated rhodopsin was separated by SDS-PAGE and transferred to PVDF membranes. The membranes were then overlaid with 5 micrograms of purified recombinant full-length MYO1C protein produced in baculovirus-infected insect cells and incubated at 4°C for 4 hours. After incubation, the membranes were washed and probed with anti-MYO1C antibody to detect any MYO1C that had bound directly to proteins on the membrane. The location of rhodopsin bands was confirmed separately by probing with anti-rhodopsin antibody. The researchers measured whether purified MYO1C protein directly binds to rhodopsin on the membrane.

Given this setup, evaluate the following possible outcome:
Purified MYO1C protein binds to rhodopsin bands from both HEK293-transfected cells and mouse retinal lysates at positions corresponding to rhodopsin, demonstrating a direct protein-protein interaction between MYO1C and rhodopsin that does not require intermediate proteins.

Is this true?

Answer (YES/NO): YES